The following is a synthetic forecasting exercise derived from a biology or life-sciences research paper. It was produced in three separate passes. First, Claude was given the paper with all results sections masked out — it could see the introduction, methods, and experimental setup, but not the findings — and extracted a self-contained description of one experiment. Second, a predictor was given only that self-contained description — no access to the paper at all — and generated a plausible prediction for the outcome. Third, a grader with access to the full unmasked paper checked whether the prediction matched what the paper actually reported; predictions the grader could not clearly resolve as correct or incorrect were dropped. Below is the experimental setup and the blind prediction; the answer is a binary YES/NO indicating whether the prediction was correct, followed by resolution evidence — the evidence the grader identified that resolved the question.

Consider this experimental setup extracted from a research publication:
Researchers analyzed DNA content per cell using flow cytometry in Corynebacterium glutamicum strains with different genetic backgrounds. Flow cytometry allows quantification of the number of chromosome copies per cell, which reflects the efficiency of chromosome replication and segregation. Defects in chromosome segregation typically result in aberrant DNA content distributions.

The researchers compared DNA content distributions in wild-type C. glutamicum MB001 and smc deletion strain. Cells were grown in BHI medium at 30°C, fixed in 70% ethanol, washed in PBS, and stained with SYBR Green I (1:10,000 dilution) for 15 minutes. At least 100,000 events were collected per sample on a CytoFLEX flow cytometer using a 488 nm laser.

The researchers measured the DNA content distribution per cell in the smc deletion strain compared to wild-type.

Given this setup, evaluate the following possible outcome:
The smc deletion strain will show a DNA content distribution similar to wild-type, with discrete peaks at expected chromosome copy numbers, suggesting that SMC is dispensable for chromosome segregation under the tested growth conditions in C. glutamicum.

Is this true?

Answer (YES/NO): YES